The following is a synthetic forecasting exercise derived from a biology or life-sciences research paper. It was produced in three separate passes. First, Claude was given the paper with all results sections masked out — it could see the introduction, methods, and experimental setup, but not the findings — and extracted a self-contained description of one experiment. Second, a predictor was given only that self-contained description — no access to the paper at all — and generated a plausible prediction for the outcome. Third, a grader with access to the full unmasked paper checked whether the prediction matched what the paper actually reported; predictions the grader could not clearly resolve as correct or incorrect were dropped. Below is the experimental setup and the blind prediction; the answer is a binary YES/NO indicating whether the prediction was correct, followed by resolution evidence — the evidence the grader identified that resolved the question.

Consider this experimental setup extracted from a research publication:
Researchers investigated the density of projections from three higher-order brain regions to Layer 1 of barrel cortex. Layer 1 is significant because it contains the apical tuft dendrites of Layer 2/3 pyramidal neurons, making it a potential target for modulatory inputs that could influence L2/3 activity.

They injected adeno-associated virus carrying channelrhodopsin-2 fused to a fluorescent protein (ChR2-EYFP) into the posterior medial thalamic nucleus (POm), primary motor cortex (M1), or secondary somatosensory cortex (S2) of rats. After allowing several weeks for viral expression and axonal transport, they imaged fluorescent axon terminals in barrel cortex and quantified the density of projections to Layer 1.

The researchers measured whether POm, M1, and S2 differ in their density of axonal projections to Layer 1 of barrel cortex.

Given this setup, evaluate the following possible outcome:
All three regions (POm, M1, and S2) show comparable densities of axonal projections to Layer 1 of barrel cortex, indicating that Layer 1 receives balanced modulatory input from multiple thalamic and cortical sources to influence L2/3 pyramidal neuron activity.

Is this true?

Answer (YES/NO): NO